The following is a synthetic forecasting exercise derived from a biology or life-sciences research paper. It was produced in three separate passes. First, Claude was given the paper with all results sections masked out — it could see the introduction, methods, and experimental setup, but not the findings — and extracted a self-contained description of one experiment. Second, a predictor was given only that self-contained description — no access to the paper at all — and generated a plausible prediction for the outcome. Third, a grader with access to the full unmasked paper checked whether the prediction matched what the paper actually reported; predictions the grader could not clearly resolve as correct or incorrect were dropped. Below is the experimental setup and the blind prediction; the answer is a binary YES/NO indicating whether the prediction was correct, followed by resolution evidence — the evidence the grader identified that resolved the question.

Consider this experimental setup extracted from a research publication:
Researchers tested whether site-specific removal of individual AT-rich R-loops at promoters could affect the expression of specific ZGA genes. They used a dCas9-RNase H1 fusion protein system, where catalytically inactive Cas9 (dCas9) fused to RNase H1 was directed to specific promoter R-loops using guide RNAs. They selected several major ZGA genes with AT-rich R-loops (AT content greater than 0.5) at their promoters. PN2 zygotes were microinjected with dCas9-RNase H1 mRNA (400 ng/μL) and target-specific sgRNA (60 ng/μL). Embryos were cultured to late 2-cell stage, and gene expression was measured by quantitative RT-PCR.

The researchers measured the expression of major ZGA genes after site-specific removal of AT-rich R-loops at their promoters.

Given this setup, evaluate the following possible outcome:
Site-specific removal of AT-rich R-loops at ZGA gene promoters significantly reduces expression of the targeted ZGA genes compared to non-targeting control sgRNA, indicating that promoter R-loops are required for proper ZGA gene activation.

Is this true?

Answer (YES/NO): YES